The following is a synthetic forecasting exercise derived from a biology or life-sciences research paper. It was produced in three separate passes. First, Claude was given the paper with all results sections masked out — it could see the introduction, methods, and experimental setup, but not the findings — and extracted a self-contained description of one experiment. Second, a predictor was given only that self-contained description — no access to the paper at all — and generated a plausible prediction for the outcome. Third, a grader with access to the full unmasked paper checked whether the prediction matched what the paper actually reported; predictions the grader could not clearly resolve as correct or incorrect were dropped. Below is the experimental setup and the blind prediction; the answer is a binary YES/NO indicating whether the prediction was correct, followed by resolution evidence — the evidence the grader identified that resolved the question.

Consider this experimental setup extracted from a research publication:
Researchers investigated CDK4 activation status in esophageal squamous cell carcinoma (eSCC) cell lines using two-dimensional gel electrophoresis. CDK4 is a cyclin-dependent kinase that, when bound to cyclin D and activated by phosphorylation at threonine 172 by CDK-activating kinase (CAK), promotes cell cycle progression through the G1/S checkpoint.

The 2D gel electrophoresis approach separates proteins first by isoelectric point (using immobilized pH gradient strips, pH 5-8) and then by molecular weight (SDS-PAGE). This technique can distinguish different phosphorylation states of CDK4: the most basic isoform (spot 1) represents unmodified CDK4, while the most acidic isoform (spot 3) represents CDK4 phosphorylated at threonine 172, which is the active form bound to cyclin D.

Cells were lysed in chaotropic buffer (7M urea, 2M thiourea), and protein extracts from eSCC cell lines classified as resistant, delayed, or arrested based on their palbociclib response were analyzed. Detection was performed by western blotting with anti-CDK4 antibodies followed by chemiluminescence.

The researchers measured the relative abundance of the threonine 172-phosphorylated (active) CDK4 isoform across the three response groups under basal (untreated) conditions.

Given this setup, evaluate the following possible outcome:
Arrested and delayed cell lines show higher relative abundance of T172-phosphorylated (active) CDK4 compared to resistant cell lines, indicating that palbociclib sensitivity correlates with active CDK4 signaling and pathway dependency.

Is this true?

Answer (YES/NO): NO